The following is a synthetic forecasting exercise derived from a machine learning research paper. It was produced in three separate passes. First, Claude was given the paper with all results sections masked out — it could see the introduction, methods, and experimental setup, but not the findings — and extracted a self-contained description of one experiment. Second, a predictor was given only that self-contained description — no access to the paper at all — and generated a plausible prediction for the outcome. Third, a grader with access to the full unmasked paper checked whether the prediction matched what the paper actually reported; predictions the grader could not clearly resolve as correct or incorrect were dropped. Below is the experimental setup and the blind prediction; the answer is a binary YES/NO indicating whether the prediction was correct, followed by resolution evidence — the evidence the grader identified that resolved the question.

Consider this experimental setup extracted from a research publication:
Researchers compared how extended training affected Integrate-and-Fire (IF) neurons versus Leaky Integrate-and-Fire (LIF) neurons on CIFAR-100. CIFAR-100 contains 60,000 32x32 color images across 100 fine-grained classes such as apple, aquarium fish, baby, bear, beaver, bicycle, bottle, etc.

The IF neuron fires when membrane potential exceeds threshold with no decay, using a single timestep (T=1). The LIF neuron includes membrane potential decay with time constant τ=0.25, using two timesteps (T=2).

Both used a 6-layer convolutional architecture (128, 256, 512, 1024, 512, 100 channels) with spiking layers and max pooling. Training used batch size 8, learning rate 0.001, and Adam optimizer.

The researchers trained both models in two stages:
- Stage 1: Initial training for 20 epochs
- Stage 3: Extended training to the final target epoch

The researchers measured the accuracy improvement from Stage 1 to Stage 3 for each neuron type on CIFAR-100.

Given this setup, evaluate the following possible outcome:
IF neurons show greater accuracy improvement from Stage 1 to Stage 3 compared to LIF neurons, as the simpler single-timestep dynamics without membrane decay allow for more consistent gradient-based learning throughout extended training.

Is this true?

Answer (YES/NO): YES